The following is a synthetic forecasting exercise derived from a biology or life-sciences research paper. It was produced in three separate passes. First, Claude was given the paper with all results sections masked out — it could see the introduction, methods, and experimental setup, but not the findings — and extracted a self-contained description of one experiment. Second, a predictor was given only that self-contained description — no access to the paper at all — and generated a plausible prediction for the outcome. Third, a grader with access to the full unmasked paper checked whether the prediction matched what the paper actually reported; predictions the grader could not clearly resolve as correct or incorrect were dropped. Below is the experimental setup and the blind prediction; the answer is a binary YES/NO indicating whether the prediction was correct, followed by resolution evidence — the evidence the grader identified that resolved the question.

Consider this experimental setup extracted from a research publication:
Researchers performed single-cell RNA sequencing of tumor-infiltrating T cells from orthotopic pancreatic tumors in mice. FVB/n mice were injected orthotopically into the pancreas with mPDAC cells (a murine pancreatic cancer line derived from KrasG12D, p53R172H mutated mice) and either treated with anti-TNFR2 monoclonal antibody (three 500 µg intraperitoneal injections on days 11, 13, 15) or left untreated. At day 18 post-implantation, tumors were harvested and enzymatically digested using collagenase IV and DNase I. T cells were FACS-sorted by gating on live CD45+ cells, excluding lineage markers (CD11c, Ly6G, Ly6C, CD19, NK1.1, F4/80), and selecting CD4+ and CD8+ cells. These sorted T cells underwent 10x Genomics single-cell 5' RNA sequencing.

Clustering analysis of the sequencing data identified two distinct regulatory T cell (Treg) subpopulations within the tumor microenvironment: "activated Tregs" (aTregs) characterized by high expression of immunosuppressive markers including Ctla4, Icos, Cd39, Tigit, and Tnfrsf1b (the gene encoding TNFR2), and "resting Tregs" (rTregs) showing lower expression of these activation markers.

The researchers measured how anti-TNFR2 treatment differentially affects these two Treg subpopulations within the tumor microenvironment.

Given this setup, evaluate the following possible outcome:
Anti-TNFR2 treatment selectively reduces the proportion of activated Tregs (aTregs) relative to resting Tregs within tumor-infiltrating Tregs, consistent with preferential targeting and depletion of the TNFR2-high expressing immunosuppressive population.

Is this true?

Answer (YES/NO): YES